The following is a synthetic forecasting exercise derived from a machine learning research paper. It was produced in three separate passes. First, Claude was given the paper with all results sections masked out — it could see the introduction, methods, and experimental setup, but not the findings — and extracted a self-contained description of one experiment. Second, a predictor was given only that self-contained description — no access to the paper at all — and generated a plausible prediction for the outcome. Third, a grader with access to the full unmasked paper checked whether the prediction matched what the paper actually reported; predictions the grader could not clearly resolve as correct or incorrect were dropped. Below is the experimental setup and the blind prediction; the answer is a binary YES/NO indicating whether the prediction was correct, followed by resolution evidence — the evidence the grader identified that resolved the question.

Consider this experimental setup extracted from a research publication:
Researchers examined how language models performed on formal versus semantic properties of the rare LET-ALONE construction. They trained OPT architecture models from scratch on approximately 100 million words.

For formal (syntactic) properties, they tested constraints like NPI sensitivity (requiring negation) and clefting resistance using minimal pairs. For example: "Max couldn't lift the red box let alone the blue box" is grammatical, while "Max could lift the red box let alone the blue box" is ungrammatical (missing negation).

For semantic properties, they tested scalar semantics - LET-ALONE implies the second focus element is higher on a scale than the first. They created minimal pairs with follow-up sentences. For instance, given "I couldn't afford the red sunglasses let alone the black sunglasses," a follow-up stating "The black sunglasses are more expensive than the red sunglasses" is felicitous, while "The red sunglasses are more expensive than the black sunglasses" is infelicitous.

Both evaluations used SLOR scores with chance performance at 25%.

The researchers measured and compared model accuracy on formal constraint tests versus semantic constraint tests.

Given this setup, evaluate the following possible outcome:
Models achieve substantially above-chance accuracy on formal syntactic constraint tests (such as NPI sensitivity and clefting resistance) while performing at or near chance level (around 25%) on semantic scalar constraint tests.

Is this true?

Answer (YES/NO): NO